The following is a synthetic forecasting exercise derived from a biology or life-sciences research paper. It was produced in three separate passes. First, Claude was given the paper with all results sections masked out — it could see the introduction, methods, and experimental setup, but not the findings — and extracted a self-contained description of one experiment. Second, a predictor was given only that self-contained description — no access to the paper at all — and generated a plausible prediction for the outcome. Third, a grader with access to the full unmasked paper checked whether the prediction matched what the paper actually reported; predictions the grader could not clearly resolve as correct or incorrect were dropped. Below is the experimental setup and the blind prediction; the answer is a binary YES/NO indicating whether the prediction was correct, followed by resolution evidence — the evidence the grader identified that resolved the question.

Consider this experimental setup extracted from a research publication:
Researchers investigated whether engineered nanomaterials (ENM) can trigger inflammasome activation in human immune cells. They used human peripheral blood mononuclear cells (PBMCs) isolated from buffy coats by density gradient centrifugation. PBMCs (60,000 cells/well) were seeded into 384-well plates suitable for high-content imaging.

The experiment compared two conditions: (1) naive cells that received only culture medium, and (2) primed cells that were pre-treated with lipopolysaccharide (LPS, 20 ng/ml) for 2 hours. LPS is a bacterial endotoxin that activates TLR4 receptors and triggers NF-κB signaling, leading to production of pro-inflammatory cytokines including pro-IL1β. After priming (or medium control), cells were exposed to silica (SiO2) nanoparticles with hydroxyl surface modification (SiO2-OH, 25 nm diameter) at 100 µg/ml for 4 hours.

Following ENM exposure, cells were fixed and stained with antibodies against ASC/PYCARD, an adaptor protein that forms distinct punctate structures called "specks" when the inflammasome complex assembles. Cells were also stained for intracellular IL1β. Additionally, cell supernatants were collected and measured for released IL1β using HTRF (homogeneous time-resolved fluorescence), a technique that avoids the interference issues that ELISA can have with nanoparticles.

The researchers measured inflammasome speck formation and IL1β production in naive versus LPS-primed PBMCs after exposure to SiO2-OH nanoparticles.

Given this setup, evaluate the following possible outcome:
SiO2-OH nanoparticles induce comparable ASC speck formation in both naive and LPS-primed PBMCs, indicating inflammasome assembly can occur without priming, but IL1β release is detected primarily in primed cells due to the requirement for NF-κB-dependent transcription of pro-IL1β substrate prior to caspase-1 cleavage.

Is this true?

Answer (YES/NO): NO